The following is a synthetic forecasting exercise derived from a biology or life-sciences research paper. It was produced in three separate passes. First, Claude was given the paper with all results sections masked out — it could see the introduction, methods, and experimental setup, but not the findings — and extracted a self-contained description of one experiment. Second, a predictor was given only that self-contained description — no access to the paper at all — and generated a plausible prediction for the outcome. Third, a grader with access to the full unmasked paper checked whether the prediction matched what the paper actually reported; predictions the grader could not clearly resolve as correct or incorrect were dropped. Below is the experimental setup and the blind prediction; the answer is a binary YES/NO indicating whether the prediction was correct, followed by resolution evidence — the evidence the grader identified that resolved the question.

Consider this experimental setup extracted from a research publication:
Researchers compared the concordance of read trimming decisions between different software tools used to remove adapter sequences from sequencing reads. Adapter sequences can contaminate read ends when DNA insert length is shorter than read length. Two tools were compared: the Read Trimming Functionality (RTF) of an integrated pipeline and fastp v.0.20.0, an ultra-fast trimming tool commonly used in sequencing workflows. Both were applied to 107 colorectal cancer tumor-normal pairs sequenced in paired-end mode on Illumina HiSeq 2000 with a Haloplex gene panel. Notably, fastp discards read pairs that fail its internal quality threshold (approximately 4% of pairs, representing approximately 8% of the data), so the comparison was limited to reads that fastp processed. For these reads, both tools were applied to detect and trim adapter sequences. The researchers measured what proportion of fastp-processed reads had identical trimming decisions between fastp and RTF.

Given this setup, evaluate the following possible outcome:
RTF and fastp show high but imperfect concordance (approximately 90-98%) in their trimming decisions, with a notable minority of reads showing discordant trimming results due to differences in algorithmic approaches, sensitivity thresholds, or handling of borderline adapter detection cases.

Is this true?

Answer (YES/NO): NO